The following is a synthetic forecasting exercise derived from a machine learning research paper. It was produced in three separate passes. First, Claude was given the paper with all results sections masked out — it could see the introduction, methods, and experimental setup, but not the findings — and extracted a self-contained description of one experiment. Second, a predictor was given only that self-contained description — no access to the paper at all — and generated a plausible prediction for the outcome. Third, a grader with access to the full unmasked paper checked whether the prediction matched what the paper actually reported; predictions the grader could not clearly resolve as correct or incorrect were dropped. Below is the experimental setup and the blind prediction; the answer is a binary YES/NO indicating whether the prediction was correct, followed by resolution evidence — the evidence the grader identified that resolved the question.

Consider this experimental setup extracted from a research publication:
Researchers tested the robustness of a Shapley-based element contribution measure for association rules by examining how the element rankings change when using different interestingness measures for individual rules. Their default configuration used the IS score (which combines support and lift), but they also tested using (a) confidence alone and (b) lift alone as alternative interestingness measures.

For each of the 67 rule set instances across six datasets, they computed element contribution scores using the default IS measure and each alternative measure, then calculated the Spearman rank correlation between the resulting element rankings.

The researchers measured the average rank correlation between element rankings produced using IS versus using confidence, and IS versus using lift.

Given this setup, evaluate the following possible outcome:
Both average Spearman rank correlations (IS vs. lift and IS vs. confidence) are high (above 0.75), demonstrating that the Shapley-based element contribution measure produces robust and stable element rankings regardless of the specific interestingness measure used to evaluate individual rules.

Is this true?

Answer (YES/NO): YES